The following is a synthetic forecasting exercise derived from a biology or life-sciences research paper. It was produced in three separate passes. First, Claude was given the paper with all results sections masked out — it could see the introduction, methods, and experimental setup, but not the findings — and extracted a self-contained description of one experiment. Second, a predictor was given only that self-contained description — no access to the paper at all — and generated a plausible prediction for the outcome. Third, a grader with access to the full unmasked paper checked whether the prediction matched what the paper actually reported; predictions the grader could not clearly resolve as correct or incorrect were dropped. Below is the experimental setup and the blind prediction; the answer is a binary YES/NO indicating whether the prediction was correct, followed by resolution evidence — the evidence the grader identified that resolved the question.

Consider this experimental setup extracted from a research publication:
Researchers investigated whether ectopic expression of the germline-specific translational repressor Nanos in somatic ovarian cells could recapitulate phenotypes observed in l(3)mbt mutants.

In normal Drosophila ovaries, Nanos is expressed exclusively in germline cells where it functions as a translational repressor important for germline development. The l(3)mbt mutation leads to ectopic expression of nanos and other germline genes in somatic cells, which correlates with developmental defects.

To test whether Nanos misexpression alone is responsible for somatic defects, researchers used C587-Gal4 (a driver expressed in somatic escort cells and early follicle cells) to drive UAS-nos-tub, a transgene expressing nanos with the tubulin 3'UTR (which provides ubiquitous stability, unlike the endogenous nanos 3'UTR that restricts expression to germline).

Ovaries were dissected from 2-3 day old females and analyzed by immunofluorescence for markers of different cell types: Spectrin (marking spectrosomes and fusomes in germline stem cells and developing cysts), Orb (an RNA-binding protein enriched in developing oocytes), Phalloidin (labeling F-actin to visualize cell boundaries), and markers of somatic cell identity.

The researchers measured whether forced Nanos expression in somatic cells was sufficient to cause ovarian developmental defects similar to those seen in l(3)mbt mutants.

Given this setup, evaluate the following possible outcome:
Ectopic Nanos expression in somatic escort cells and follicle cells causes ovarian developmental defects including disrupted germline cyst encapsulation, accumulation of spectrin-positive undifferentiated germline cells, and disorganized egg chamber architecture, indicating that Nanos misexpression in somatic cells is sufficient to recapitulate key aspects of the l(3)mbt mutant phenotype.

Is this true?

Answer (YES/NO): NO